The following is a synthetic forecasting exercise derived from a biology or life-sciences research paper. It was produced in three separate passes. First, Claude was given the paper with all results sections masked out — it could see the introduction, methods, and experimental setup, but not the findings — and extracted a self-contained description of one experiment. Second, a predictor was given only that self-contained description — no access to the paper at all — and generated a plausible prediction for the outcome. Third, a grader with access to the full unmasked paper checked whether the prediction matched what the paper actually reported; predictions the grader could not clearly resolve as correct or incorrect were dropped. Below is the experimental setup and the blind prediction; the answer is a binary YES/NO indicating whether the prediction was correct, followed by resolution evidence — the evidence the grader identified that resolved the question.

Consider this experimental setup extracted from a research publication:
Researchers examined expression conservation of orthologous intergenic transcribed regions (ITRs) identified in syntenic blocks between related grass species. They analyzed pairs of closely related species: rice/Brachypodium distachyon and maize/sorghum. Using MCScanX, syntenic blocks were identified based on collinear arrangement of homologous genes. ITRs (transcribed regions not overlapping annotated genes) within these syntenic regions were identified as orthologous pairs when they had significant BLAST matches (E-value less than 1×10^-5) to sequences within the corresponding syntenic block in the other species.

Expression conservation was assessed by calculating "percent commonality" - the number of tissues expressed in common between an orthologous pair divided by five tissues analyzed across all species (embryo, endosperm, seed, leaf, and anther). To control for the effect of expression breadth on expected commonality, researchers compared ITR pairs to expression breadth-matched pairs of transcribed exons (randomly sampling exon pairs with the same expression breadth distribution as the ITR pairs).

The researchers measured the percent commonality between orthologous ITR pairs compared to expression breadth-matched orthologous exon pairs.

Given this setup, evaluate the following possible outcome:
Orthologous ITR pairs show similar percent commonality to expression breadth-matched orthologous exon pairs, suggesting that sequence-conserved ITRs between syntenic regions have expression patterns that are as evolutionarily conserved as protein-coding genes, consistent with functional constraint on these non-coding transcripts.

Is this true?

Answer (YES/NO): NO